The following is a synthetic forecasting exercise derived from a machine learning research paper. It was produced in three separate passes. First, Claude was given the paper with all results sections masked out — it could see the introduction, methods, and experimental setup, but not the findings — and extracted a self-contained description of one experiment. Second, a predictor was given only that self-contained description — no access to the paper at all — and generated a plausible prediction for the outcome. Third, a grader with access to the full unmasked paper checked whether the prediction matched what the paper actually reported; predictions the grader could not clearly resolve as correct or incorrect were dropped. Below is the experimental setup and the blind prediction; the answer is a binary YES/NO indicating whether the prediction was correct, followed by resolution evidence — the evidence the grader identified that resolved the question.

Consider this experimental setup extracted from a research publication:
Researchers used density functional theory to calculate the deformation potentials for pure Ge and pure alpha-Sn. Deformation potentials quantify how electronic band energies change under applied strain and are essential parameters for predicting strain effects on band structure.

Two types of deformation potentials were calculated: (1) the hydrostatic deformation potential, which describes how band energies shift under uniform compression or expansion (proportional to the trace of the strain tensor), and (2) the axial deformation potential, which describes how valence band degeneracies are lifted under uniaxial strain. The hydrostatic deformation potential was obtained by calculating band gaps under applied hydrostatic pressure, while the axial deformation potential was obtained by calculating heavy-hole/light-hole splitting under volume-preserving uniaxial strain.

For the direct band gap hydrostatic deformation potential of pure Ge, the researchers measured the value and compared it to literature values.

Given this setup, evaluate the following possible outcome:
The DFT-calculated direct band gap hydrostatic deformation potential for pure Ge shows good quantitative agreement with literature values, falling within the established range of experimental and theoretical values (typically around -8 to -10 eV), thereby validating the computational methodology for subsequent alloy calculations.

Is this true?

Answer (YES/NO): NO